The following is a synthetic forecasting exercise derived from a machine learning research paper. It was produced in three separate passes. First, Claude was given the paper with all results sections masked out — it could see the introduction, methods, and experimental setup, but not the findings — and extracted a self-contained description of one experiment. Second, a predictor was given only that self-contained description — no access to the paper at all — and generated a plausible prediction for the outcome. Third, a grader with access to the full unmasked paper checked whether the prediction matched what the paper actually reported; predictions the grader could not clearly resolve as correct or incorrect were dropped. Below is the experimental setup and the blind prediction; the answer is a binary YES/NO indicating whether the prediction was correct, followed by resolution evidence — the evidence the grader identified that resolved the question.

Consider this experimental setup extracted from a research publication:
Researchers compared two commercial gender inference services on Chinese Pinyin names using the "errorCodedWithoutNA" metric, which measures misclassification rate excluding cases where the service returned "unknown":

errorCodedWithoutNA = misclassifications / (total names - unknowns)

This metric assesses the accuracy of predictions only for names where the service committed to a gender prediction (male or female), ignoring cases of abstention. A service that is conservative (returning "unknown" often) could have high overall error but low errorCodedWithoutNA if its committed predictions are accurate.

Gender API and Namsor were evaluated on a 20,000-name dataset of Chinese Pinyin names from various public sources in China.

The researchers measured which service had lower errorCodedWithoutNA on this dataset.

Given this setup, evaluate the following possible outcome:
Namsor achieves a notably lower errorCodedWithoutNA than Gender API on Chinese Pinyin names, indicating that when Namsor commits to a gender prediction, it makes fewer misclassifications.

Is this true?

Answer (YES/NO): NO